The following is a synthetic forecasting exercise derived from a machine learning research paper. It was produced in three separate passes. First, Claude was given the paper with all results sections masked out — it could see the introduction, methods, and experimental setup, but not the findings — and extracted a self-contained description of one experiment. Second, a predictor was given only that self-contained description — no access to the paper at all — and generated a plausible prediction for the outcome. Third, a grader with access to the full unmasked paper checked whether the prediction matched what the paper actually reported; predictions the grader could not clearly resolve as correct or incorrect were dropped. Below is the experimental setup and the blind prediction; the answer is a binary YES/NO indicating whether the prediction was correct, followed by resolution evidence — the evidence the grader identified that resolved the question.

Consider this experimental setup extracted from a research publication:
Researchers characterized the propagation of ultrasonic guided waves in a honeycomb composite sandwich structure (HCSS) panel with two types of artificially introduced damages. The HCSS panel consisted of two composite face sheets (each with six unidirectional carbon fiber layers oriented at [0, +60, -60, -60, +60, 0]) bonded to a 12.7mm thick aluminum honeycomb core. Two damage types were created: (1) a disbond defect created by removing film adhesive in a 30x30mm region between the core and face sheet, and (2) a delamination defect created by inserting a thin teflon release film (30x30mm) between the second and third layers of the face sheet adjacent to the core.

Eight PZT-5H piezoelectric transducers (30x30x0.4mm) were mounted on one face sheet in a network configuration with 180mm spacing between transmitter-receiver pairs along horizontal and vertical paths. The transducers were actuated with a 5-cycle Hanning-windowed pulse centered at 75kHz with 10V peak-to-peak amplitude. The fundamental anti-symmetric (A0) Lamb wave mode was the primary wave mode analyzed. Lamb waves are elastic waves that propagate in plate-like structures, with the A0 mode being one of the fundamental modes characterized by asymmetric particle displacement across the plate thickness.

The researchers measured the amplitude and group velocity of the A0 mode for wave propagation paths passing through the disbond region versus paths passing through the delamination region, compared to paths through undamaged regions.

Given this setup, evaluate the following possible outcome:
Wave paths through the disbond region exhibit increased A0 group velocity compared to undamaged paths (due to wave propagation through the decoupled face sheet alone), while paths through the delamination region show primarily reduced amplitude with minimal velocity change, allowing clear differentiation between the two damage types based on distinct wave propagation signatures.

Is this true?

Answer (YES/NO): NO